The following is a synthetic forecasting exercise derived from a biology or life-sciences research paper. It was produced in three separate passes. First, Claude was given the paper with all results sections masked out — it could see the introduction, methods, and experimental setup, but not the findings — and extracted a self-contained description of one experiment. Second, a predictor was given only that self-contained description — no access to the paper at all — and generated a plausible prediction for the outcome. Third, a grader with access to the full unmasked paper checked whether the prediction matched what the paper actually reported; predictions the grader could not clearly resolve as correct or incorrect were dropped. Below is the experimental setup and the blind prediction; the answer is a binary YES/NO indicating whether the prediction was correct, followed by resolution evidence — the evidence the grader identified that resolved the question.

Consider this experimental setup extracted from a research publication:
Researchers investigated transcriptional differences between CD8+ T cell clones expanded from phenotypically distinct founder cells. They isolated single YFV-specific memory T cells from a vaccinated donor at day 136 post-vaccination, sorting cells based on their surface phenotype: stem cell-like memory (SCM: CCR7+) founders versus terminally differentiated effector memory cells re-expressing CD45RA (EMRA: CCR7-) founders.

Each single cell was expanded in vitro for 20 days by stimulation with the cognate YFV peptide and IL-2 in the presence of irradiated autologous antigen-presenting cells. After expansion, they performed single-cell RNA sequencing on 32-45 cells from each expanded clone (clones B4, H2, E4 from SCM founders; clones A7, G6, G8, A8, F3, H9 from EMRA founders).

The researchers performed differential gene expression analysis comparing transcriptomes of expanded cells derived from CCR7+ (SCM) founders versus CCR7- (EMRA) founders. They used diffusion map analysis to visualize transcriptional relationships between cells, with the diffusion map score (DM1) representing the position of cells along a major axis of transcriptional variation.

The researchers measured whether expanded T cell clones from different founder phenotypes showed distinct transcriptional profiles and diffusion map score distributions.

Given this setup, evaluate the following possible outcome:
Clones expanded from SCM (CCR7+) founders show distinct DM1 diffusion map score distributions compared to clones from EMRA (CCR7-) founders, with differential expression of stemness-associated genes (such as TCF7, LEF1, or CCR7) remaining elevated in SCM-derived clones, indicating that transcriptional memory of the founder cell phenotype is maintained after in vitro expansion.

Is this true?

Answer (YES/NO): NO